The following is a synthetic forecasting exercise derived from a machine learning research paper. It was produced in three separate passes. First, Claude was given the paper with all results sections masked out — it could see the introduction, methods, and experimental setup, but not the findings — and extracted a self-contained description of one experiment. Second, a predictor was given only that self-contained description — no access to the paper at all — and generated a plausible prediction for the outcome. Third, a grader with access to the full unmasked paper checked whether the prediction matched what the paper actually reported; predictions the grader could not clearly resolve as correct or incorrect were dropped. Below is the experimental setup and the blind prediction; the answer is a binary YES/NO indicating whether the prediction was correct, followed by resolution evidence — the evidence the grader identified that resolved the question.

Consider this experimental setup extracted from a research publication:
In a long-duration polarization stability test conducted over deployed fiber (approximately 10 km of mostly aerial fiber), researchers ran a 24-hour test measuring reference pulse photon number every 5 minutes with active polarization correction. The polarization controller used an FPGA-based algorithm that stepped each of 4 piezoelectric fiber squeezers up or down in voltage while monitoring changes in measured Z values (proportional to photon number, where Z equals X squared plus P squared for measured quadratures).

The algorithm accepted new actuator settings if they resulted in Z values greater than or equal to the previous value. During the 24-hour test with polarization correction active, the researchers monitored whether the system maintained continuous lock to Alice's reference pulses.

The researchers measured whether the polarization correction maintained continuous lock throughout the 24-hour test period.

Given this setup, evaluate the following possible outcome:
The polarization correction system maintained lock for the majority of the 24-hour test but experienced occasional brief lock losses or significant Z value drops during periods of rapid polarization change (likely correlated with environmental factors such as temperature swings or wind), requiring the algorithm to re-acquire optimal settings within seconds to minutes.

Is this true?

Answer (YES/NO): NO